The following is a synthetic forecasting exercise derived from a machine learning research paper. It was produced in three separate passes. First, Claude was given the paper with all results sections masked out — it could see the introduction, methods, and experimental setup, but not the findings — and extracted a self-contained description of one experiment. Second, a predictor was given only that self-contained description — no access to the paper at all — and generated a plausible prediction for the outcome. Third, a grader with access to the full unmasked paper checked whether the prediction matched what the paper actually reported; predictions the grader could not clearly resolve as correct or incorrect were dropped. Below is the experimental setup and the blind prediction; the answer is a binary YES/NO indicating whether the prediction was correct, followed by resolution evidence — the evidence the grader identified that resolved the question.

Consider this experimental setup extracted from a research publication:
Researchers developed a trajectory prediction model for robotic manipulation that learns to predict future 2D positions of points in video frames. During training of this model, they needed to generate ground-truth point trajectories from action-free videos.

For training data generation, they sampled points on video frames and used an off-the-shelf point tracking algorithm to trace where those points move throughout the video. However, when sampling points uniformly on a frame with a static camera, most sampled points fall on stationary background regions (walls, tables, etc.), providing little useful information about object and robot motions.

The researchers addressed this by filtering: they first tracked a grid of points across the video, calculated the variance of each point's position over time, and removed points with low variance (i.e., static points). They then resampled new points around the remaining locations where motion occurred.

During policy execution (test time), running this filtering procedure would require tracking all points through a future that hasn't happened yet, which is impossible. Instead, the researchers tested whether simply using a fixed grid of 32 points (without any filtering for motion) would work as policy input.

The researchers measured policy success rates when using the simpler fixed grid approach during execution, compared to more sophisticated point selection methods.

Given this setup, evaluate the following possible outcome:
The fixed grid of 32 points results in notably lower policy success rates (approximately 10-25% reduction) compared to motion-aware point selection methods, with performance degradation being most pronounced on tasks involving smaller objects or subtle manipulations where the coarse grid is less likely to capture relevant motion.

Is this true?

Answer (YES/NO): NO